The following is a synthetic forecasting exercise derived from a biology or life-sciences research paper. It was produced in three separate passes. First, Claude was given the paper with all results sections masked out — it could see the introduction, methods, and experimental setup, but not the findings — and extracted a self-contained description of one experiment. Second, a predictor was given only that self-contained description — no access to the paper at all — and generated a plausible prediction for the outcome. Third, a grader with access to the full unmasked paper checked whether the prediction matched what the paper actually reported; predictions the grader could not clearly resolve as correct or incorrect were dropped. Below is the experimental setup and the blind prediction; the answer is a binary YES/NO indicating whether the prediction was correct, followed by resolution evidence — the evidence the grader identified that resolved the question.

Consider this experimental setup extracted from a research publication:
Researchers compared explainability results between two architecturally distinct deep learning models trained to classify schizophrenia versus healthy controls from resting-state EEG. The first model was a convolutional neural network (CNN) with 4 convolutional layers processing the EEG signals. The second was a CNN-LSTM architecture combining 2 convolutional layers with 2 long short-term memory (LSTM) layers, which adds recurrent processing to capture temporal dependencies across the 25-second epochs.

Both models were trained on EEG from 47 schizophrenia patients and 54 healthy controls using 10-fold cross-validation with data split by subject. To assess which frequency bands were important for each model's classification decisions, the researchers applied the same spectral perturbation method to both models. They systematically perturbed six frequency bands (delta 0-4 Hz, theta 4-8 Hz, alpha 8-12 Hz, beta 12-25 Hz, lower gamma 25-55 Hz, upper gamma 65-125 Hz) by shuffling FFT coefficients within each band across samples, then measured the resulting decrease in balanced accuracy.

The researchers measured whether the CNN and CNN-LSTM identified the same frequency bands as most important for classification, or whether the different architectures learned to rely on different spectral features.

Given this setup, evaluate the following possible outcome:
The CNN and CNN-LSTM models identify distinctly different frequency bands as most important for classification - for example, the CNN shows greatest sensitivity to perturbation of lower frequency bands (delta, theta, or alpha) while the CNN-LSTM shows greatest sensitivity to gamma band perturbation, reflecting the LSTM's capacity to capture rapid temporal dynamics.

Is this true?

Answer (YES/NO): NO